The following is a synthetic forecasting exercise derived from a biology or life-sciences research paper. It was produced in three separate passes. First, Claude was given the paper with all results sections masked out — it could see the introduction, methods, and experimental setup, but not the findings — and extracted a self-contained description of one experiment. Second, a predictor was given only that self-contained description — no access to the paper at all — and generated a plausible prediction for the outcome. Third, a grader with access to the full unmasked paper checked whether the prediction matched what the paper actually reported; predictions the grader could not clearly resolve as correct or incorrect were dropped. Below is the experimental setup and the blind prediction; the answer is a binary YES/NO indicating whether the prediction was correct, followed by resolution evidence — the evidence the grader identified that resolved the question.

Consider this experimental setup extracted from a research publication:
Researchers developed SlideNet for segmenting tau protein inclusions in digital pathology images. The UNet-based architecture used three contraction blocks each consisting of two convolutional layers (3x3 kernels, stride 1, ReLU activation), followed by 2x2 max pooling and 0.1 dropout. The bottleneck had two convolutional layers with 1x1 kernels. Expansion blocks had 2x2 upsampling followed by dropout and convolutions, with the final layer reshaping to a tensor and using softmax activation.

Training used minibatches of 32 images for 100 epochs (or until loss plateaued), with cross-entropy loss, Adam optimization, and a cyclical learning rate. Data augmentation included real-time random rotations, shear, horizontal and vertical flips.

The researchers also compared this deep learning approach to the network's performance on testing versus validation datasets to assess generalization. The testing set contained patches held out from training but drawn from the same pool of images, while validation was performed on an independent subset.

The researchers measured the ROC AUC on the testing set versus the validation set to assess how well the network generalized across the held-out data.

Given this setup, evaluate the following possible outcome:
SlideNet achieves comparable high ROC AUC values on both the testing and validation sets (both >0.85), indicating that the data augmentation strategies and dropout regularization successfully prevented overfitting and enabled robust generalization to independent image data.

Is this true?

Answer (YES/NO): NO